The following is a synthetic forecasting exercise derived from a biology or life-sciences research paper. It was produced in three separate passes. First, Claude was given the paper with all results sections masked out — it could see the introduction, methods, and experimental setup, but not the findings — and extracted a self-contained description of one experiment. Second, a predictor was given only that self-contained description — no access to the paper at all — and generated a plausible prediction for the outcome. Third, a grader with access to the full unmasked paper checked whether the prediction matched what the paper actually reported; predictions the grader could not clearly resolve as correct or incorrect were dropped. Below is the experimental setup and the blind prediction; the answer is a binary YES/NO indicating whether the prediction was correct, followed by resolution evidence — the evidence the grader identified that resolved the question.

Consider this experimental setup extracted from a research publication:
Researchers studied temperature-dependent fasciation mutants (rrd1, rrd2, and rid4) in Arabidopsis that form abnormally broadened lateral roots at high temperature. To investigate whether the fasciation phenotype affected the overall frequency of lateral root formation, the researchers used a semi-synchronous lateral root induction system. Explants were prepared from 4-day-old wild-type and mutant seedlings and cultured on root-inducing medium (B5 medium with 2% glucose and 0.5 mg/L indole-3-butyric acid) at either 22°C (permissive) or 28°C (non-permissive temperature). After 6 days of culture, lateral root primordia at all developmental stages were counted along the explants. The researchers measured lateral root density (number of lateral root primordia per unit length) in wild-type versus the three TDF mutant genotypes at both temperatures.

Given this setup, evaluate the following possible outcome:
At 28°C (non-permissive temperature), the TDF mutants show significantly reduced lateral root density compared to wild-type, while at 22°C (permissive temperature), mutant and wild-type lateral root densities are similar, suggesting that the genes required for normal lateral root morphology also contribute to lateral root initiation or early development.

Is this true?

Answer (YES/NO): NO